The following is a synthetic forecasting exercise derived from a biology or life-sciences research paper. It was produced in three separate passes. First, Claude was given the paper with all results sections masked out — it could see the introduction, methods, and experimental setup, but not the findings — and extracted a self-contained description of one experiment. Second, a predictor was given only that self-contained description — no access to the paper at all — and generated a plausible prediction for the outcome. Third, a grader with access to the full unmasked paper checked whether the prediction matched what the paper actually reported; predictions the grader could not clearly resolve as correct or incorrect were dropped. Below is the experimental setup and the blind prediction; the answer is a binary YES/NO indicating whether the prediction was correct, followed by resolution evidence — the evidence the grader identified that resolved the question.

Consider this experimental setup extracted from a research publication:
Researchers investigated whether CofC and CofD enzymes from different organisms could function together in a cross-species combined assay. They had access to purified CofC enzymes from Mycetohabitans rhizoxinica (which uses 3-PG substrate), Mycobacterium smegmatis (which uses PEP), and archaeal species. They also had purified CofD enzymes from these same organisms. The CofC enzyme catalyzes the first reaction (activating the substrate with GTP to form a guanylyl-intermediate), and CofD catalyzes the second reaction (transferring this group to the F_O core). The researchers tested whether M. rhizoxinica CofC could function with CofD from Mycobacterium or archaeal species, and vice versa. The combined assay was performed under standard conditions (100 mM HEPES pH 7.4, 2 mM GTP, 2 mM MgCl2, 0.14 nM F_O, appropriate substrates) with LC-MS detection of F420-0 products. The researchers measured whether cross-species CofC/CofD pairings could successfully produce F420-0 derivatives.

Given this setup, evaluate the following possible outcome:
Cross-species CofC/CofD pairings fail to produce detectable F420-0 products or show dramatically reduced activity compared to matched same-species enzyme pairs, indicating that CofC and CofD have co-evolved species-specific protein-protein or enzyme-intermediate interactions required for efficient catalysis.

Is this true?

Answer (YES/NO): NO